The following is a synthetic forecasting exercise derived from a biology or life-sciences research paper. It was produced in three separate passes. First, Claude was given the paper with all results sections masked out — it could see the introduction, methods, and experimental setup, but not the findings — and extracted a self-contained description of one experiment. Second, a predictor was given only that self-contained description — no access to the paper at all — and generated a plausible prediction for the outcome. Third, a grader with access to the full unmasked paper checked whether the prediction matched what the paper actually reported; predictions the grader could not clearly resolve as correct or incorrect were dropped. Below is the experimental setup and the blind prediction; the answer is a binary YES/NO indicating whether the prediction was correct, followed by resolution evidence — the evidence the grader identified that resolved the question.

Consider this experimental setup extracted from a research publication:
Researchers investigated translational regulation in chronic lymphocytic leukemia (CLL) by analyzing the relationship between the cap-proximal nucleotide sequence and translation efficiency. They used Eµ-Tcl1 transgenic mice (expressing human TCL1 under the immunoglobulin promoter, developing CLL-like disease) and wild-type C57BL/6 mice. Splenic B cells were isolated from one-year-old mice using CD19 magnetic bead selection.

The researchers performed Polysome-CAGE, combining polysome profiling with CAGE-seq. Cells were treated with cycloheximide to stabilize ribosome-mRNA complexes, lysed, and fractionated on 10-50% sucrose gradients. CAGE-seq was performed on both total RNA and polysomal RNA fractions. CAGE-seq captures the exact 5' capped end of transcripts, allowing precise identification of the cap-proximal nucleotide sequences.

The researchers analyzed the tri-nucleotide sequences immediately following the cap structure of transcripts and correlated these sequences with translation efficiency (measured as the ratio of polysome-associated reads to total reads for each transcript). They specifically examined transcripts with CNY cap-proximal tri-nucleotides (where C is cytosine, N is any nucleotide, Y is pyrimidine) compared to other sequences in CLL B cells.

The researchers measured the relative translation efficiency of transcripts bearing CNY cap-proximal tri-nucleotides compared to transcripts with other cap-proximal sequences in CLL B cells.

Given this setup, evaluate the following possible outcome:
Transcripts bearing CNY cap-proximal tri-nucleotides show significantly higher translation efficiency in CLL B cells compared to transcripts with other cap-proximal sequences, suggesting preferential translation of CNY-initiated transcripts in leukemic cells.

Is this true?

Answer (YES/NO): NO